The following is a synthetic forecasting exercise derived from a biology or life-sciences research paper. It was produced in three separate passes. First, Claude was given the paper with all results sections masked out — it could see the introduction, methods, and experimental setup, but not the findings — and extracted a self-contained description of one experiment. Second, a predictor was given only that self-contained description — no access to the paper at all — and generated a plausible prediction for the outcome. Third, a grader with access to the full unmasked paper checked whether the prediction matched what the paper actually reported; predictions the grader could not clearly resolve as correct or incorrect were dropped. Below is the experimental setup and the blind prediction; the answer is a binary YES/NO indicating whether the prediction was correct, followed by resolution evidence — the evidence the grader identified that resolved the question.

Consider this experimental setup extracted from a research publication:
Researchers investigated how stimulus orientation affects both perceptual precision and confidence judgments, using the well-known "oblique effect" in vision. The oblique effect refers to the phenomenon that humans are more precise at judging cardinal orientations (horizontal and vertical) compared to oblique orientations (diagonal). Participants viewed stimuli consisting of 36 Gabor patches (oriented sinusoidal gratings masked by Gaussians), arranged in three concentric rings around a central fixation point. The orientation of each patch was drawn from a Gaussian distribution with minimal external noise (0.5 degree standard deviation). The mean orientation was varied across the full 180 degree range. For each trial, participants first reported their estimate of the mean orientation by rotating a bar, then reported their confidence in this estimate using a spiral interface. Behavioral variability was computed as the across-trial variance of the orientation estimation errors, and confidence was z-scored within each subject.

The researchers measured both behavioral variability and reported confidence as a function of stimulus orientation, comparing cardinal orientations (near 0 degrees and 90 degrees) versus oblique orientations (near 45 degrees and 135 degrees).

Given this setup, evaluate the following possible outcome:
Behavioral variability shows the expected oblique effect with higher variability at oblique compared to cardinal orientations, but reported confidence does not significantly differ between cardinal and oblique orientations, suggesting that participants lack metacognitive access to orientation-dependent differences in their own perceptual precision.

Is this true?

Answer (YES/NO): NO